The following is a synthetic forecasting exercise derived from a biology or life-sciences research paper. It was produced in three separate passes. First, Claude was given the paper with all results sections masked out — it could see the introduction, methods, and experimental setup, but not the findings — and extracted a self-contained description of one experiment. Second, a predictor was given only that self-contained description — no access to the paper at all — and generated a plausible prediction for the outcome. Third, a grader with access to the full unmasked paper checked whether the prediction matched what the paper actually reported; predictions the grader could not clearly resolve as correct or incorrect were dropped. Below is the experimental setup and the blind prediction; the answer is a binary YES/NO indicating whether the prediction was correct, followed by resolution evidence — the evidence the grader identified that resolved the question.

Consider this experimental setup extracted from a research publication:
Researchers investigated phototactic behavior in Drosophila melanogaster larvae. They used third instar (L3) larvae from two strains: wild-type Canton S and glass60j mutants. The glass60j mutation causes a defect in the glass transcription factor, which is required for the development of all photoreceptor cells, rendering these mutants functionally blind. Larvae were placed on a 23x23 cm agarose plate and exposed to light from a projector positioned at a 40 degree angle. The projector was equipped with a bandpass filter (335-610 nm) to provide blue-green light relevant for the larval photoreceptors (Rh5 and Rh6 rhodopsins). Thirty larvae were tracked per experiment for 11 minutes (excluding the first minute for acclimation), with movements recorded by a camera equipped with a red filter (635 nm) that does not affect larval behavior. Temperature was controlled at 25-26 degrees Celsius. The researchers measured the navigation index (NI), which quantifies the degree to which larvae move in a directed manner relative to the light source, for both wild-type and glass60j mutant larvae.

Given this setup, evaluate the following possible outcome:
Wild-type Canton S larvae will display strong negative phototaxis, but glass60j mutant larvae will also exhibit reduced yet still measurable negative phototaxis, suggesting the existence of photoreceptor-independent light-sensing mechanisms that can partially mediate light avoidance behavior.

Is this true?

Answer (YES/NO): NO